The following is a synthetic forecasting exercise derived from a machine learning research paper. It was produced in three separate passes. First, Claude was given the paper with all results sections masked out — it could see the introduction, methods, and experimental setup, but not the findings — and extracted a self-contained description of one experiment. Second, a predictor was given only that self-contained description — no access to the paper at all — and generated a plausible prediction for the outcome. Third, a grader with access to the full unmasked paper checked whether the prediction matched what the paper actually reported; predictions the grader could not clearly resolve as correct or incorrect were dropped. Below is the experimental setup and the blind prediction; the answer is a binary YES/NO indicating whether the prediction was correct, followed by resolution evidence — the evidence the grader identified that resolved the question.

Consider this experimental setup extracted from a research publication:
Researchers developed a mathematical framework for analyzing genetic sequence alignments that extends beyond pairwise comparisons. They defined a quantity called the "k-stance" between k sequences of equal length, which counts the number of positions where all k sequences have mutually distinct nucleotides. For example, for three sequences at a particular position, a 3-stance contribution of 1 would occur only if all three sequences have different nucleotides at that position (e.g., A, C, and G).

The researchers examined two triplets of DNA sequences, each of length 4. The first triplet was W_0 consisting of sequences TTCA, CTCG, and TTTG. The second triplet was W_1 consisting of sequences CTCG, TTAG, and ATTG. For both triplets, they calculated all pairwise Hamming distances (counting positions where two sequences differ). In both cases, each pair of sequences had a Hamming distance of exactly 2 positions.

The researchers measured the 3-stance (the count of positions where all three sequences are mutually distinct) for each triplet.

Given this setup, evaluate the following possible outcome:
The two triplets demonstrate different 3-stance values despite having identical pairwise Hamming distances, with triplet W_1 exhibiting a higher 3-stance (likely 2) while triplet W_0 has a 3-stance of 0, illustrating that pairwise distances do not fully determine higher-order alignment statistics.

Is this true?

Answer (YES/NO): YES